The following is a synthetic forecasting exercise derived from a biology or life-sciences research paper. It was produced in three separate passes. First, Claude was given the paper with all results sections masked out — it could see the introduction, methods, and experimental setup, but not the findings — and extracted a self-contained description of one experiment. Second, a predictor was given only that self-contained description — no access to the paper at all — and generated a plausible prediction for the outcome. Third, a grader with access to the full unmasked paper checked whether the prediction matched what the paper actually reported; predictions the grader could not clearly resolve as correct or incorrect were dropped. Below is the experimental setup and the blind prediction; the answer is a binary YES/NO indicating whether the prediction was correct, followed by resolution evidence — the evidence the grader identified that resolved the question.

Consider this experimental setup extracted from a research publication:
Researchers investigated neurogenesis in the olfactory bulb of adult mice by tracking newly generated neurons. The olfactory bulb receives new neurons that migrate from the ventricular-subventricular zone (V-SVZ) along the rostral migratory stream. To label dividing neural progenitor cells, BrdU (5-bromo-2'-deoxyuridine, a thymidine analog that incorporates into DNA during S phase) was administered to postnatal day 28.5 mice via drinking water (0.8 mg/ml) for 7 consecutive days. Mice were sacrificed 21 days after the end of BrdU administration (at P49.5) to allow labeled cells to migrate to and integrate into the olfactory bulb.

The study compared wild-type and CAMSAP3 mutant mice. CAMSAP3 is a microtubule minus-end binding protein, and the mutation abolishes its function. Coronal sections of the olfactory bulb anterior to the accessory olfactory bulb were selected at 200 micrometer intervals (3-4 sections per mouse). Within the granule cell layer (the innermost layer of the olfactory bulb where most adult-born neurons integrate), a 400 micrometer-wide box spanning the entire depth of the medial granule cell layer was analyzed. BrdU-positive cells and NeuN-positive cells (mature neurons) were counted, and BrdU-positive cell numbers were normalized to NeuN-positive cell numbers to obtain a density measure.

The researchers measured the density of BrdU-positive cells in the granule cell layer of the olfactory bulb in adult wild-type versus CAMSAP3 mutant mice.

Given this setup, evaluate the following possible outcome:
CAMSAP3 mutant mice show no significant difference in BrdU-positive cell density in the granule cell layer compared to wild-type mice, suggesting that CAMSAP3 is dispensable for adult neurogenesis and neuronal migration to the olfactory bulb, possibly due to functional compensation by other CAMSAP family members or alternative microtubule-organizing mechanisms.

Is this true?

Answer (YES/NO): NO